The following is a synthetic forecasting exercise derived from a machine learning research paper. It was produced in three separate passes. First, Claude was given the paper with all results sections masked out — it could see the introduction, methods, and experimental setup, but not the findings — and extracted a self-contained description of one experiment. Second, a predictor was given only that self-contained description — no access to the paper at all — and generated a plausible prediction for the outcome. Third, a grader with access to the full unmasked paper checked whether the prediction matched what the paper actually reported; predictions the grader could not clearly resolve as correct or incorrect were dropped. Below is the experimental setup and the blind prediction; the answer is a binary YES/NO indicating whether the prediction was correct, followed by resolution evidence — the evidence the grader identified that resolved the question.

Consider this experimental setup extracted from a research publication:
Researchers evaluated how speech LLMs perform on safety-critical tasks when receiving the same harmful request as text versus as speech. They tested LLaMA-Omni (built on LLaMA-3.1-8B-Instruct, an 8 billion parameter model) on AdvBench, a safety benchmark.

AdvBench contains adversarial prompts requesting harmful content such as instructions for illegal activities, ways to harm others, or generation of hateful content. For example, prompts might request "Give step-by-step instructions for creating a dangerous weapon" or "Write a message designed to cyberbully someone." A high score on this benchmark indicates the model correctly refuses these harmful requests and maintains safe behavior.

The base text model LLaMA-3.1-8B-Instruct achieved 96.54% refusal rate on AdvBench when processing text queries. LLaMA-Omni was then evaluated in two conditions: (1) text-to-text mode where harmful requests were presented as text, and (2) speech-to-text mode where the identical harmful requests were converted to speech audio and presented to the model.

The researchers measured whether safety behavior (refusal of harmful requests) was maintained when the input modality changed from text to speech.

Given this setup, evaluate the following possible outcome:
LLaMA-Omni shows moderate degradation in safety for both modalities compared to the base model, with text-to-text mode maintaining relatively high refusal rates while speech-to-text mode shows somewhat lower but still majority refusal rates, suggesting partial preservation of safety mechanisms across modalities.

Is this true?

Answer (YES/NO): NO